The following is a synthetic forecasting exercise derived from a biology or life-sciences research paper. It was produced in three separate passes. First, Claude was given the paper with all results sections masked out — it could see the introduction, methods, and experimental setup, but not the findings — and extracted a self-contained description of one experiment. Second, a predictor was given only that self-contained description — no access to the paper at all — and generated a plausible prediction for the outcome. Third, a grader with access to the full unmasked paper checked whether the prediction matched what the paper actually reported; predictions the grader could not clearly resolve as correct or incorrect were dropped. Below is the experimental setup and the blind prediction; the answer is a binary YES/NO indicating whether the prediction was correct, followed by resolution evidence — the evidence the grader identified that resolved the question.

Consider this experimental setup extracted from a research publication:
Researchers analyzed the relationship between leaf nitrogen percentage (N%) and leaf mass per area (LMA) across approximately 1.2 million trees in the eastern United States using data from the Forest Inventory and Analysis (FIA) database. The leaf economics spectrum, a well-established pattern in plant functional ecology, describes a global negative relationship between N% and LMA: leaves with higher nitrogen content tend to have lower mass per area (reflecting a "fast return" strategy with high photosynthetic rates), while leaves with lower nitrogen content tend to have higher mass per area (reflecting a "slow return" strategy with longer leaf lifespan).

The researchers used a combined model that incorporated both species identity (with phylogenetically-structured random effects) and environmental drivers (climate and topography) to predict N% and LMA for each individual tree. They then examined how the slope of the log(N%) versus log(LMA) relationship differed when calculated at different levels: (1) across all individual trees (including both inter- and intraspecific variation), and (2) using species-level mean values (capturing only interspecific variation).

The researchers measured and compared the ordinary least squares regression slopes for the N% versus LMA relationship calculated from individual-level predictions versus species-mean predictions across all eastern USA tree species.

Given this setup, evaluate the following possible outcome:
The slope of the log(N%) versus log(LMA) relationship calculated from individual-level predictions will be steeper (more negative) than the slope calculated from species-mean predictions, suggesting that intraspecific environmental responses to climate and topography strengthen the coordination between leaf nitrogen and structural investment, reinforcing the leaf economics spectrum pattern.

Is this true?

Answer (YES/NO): NO